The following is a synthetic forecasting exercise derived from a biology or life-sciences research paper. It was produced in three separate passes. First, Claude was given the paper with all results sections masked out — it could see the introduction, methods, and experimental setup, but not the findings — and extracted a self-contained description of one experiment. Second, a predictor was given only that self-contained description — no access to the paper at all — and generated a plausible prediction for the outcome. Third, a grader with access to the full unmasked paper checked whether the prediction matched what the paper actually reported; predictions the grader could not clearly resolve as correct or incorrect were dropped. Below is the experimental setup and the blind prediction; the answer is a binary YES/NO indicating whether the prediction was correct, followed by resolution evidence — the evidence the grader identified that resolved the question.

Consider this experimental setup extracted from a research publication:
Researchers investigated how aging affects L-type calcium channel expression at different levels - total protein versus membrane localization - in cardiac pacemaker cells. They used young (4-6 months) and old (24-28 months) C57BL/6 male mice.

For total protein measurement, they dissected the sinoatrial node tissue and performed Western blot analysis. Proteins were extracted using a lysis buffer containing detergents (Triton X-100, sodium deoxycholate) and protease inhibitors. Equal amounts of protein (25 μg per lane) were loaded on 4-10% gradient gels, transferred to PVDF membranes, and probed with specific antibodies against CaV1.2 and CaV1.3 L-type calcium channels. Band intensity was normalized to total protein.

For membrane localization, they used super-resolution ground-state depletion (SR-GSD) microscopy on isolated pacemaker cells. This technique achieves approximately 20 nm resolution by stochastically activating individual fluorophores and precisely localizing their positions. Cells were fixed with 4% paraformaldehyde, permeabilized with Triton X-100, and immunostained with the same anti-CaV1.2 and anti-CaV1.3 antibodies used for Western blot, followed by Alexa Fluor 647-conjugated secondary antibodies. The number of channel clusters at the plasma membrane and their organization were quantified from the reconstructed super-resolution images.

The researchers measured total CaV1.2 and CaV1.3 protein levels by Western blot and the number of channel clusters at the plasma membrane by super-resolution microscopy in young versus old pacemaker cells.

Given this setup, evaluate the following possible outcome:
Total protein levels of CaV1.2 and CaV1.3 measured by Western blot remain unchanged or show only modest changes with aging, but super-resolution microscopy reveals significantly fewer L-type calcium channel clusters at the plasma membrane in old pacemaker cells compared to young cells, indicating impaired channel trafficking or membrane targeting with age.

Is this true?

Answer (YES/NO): NO